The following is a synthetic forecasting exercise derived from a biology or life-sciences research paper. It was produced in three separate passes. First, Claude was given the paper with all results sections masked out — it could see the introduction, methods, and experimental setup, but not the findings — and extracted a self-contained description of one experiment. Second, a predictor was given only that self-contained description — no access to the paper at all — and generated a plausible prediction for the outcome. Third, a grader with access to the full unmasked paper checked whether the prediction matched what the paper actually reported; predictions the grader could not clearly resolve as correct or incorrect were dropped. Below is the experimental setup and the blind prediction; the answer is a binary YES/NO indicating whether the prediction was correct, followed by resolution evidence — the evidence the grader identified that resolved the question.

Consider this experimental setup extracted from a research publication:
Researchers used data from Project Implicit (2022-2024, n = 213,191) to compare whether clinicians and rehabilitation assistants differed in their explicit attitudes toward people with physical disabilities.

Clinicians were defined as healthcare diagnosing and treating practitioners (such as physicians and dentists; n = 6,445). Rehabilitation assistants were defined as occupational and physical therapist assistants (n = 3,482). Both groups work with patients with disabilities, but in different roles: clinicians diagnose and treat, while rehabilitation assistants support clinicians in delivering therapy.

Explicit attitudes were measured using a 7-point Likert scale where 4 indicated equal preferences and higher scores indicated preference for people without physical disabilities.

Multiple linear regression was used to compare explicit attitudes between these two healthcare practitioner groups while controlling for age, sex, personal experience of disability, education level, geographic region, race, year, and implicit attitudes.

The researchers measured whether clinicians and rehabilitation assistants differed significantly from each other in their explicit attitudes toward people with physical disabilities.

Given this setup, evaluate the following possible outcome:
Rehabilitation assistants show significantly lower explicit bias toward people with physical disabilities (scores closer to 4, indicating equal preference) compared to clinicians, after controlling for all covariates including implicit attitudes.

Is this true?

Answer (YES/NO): YES